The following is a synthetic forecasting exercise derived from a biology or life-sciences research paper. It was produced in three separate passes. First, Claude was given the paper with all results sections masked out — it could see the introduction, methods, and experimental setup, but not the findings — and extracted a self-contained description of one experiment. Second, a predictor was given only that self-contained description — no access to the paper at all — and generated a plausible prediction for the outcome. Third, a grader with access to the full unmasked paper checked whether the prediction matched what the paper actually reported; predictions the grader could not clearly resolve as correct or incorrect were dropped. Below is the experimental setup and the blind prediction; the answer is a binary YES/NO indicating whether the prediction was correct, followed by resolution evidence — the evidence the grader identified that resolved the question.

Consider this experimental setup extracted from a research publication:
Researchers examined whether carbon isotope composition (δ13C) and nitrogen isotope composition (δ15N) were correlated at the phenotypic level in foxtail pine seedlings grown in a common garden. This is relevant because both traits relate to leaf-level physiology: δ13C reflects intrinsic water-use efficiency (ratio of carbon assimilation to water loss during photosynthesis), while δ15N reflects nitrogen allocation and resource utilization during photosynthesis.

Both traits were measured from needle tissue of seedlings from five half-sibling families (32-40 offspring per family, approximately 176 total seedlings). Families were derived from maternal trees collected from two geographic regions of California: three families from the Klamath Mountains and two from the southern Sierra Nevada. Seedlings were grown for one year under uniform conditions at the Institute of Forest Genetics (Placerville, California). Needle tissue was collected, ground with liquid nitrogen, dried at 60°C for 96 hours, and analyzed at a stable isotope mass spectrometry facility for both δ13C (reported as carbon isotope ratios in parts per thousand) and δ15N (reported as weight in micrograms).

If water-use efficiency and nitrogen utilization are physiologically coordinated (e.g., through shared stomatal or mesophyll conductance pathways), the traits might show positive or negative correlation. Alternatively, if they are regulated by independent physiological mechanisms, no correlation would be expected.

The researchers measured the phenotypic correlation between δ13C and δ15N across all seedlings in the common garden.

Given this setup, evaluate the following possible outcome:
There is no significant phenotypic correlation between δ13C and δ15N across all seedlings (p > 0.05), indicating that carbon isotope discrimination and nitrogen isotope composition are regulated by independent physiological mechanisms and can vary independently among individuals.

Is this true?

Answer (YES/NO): YES